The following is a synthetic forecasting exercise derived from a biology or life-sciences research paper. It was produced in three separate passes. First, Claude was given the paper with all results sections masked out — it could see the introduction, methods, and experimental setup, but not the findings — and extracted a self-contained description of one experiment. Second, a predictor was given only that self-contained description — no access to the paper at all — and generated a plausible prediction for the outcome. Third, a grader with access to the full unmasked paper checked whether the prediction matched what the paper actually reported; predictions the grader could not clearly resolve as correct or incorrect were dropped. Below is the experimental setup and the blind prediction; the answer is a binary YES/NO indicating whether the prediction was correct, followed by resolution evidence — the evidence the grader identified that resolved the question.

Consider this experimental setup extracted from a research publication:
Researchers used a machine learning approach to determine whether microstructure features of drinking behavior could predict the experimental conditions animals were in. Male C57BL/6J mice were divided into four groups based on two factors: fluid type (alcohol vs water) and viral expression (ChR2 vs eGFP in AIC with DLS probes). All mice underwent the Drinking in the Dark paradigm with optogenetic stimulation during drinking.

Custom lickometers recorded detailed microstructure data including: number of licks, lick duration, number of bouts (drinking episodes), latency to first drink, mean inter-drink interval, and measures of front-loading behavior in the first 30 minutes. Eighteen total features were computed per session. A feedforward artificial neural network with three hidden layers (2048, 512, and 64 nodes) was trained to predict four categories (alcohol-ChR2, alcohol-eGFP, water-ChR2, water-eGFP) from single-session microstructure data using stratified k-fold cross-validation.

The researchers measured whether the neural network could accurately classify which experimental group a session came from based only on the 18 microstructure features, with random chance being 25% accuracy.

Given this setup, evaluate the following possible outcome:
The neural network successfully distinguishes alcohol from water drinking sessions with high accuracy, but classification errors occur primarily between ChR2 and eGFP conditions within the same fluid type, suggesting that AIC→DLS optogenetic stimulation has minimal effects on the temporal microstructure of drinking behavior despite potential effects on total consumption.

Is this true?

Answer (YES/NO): NO